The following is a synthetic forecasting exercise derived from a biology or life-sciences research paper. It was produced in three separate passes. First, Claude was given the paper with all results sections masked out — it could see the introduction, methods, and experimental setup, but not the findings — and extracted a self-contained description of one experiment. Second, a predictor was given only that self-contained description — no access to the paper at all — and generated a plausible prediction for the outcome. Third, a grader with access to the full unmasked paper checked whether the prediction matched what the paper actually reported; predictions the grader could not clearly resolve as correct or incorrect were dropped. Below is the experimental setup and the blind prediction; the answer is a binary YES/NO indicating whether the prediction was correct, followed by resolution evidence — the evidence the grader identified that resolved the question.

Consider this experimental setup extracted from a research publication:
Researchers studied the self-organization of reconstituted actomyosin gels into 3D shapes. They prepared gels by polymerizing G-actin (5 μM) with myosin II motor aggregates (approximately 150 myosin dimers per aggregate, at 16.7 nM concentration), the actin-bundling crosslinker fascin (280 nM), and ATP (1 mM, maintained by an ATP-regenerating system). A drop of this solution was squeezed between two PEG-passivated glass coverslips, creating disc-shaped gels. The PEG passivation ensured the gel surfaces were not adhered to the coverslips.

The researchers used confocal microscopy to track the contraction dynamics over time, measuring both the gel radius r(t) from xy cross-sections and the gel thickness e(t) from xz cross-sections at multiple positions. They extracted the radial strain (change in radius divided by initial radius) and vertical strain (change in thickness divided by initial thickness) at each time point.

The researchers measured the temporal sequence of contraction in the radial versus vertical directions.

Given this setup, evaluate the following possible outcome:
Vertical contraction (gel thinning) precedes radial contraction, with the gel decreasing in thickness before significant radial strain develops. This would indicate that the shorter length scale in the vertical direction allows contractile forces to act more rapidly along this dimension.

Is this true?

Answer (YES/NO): YES